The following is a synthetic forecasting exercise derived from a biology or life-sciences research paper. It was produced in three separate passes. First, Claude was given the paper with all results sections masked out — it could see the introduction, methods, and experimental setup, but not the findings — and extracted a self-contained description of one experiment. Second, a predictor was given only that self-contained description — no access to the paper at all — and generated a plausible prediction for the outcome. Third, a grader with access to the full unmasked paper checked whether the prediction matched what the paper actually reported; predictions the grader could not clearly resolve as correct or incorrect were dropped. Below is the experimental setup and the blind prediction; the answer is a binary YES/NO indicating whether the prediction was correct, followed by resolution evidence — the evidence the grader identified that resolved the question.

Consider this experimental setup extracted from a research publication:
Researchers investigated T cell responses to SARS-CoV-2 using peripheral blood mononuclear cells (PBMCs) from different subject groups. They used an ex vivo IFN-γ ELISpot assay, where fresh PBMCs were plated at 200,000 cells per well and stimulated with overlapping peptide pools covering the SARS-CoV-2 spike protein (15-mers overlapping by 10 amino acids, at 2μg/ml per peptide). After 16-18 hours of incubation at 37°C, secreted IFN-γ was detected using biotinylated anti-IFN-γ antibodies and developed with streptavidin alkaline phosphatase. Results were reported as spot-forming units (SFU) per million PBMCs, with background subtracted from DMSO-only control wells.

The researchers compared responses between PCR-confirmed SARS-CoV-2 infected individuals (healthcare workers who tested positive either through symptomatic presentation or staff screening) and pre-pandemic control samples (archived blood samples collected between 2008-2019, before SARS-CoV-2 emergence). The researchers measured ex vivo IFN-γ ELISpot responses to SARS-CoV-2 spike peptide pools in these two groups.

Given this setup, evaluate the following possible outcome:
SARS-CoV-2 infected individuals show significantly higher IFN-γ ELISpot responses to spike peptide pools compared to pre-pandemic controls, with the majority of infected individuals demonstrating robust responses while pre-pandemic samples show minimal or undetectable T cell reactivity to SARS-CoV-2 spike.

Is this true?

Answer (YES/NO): NO